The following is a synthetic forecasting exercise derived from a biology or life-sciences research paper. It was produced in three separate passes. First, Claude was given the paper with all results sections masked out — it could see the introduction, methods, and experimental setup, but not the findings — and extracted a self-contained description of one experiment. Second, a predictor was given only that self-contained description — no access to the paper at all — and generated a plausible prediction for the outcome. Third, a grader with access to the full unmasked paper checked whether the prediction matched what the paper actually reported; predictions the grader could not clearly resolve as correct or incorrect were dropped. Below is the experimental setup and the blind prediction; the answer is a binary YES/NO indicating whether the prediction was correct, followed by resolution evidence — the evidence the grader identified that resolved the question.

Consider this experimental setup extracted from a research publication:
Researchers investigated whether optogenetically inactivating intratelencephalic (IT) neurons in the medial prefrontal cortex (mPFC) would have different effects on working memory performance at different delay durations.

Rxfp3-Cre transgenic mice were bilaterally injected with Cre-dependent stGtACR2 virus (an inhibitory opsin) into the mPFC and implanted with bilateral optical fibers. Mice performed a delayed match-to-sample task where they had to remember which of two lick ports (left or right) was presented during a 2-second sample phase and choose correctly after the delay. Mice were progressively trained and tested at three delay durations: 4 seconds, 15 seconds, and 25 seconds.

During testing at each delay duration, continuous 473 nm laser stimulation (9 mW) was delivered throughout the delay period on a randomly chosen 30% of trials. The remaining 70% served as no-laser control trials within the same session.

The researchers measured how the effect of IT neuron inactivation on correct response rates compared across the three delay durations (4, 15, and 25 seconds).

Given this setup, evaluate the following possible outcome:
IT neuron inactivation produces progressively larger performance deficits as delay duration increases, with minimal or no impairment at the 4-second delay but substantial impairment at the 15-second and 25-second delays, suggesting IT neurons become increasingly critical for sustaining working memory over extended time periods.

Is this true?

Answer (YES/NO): YES